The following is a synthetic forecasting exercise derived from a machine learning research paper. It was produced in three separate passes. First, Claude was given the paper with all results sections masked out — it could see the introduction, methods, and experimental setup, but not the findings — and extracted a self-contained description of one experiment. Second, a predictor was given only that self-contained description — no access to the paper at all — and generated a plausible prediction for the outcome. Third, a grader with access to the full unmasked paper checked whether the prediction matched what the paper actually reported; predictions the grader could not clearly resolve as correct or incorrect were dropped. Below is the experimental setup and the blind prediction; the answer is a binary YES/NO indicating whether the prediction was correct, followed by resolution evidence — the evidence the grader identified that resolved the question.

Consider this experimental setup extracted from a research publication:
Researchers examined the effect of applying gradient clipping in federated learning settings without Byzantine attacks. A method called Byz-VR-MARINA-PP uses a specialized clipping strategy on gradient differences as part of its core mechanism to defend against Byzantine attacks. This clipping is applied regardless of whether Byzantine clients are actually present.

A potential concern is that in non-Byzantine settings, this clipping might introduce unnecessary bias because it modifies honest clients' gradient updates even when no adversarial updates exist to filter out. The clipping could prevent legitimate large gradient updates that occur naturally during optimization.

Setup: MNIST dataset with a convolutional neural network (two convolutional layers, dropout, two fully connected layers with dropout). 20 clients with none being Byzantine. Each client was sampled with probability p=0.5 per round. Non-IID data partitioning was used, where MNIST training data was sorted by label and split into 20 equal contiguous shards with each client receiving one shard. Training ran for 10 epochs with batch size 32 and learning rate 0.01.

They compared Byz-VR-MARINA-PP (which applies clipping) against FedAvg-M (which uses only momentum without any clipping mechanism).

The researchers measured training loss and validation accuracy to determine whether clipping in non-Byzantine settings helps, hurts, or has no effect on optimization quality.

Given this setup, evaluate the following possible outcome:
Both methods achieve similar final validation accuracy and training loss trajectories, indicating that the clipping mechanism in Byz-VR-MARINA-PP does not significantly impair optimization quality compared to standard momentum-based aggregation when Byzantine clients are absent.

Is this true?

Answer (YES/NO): NO